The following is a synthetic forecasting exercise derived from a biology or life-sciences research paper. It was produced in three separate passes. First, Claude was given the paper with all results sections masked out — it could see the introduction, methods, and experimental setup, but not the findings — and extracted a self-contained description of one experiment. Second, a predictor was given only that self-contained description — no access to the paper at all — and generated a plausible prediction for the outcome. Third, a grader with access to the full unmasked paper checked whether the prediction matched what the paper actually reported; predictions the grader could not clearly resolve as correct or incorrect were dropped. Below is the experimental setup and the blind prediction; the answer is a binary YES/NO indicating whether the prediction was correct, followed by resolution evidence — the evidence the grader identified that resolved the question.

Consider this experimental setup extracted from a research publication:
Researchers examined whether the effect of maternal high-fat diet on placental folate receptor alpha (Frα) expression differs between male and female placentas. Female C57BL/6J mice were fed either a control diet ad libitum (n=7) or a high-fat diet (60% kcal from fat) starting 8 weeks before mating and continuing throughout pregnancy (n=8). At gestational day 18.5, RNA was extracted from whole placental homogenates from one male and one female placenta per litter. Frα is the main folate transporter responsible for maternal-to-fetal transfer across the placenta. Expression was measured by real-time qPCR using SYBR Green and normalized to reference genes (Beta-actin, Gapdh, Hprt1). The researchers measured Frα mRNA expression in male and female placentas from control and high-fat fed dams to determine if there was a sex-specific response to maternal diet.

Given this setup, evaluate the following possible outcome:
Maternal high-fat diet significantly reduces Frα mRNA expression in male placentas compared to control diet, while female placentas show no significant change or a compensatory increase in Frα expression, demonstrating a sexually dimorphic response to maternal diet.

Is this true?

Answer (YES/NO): NO